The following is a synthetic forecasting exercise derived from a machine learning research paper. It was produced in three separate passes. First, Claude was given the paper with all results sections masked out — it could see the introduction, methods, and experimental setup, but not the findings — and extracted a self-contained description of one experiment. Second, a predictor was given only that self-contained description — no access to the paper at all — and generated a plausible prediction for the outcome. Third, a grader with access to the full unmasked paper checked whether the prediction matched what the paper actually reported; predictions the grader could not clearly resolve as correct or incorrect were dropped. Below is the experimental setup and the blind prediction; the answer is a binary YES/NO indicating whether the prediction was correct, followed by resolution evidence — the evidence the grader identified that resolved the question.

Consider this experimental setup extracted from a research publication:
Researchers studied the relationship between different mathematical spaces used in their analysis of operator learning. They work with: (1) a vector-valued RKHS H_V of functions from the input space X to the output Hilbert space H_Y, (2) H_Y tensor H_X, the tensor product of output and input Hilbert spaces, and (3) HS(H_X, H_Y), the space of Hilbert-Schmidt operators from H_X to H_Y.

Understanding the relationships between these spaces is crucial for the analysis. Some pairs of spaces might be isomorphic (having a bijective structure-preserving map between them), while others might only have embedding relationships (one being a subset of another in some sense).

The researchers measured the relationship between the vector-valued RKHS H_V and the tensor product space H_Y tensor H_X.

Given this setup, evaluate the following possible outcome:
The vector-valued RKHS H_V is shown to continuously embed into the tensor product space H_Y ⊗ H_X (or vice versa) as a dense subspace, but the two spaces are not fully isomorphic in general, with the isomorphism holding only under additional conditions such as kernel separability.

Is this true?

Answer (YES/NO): NO